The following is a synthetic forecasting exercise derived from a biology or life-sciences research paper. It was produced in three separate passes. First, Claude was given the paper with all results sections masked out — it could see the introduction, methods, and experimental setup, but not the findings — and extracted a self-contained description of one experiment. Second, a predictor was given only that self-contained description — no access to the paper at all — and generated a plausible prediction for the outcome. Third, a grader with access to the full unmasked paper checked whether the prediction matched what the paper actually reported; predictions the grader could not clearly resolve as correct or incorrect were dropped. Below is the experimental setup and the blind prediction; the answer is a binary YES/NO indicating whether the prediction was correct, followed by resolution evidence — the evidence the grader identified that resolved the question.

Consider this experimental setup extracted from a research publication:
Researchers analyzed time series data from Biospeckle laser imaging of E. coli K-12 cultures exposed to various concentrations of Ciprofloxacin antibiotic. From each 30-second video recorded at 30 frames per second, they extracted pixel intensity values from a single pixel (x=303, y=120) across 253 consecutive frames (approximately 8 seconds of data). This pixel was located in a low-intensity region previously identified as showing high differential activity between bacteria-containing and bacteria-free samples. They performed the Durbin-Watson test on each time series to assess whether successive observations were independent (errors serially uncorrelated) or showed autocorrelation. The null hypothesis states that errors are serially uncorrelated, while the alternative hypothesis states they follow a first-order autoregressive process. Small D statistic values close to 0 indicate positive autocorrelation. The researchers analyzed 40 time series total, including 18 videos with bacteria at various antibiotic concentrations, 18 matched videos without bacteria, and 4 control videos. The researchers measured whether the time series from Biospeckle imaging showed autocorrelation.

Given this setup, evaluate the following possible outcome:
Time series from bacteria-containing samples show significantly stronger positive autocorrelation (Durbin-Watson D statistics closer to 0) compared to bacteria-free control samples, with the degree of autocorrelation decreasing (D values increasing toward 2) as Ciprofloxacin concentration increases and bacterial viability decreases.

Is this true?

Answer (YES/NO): NO